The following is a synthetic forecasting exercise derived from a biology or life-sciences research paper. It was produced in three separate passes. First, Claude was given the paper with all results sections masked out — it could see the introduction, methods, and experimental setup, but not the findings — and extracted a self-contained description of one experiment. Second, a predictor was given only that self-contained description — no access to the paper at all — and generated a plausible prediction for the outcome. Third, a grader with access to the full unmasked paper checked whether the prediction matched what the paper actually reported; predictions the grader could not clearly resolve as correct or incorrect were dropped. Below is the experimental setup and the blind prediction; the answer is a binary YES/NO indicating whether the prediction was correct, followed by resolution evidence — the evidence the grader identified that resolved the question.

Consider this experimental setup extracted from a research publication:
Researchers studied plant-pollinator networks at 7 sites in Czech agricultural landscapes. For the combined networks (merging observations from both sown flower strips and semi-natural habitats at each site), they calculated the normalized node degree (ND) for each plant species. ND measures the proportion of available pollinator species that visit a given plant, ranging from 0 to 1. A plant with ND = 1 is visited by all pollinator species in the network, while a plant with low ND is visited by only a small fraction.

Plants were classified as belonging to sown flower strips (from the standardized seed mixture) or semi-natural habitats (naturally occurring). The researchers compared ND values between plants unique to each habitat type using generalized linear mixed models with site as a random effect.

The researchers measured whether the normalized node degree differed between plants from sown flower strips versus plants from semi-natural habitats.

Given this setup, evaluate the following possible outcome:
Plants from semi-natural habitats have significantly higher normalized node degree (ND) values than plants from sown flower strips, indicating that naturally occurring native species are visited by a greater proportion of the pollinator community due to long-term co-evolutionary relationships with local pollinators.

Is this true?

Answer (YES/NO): NO